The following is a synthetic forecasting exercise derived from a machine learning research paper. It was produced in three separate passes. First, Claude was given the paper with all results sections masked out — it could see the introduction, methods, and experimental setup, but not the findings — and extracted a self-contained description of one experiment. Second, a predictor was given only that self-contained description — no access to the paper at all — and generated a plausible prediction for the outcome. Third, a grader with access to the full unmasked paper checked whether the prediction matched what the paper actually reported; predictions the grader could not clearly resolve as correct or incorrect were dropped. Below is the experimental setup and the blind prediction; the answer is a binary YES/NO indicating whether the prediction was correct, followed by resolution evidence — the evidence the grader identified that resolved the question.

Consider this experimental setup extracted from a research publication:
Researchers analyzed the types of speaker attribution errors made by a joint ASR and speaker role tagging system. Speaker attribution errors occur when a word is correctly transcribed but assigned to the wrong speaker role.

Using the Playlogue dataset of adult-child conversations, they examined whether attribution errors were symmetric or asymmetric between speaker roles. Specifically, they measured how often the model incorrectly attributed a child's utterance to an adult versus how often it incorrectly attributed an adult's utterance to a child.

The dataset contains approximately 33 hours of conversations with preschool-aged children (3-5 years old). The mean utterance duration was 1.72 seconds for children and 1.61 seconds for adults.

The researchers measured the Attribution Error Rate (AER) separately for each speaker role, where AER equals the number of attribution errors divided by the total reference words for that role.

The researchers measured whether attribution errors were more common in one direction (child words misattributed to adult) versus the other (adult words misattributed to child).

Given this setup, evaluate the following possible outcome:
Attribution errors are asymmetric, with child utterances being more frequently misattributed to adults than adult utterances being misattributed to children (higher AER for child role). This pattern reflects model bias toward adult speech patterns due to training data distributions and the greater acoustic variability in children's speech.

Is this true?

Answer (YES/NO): YES